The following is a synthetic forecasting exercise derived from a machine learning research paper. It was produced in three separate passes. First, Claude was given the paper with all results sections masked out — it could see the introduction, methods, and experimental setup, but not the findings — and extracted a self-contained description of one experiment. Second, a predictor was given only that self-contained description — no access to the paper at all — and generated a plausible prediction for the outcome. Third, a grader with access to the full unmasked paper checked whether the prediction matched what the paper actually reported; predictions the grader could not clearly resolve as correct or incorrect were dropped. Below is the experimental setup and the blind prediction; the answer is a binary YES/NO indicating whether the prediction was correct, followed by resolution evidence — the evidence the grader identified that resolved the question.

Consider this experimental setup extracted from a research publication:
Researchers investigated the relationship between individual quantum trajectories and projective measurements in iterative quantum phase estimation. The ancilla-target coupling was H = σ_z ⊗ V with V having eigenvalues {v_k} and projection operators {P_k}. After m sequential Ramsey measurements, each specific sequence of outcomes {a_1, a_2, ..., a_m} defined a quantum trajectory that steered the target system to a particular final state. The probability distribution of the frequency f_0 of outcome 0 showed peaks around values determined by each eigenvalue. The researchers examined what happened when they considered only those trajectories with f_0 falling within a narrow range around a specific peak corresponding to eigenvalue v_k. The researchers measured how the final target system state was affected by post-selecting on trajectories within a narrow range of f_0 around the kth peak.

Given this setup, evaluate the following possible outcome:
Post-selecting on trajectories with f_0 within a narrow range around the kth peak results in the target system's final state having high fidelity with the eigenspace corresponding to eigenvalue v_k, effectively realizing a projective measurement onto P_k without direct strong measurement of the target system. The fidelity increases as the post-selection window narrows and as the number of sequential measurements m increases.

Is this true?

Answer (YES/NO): YES